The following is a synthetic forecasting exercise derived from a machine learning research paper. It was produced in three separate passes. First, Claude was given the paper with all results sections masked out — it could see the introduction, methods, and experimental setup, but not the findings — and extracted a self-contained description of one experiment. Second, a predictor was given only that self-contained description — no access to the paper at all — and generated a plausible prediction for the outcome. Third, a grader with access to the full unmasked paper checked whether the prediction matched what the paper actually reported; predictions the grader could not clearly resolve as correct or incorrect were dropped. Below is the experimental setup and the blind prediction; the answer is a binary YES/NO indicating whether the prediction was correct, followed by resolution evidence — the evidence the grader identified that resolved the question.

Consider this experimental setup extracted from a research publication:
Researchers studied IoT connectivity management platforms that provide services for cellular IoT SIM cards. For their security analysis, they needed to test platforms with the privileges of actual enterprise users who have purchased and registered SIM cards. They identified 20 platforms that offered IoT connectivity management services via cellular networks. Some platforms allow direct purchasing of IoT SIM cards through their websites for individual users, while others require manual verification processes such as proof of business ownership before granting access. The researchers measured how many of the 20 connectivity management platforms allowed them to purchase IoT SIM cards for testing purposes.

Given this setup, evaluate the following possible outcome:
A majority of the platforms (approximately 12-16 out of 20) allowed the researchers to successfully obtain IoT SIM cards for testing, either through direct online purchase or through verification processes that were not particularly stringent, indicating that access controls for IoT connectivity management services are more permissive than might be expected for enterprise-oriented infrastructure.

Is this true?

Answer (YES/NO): NO